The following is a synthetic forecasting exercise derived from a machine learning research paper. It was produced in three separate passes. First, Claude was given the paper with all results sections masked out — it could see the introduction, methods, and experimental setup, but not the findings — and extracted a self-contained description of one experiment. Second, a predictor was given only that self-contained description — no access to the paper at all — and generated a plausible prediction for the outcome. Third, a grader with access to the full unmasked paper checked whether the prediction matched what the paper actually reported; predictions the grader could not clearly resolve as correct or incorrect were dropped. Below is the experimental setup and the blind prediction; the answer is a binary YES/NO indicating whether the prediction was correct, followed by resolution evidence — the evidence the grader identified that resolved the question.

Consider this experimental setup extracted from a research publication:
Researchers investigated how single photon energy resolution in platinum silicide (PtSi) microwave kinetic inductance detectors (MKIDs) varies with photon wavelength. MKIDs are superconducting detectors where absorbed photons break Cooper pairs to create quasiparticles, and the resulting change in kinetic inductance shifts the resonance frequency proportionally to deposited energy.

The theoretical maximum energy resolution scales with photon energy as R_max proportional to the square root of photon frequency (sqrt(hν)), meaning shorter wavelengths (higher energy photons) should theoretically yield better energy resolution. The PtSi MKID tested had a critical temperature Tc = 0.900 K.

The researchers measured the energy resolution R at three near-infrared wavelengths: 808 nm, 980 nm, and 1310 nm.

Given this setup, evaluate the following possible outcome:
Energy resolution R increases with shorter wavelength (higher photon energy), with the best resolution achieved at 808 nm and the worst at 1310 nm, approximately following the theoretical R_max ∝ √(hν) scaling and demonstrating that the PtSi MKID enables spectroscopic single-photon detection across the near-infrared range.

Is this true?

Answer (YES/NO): YES